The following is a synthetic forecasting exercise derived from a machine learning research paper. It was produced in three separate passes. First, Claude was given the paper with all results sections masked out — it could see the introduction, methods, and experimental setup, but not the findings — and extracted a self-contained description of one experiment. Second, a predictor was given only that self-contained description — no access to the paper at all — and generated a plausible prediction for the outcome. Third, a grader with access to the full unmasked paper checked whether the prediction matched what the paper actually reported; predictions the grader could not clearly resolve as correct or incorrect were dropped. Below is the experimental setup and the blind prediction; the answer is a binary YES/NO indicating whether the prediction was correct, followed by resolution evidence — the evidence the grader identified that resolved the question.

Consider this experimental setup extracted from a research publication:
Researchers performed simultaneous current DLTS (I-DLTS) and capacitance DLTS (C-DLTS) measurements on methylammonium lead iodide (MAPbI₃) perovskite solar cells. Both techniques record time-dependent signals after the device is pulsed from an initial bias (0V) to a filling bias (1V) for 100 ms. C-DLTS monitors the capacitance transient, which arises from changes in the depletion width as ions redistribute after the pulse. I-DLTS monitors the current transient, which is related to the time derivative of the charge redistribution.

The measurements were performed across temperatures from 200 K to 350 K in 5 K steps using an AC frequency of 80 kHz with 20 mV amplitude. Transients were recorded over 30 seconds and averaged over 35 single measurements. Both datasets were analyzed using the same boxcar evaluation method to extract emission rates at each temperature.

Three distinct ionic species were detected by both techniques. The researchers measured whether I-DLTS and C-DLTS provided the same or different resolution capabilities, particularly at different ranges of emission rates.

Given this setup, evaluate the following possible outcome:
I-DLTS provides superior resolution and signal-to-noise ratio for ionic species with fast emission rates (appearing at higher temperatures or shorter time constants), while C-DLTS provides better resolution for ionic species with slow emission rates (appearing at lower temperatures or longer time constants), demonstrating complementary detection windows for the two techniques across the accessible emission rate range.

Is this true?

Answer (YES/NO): NO